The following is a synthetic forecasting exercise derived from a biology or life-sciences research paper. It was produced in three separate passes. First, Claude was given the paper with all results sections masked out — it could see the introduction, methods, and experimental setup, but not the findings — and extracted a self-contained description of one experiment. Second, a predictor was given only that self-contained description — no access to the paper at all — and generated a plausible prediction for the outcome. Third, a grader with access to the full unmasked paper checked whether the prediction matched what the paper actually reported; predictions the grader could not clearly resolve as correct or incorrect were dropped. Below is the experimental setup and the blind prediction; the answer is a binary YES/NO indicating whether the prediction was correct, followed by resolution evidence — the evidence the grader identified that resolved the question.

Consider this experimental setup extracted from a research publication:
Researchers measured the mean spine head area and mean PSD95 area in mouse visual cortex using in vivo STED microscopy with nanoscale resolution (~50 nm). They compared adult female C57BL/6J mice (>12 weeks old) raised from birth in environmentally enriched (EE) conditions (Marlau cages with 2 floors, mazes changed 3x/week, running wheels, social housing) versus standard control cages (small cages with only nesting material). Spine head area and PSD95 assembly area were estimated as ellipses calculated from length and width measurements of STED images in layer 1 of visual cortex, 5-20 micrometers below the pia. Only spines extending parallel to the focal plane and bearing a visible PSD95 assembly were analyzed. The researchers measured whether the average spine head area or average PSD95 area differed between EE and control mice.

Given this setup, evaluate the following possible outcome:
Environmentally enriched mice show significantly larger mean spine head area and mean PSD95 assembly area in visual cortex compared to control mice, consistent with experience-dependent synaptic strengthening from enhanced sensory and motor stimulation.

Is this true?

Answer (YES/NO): NO